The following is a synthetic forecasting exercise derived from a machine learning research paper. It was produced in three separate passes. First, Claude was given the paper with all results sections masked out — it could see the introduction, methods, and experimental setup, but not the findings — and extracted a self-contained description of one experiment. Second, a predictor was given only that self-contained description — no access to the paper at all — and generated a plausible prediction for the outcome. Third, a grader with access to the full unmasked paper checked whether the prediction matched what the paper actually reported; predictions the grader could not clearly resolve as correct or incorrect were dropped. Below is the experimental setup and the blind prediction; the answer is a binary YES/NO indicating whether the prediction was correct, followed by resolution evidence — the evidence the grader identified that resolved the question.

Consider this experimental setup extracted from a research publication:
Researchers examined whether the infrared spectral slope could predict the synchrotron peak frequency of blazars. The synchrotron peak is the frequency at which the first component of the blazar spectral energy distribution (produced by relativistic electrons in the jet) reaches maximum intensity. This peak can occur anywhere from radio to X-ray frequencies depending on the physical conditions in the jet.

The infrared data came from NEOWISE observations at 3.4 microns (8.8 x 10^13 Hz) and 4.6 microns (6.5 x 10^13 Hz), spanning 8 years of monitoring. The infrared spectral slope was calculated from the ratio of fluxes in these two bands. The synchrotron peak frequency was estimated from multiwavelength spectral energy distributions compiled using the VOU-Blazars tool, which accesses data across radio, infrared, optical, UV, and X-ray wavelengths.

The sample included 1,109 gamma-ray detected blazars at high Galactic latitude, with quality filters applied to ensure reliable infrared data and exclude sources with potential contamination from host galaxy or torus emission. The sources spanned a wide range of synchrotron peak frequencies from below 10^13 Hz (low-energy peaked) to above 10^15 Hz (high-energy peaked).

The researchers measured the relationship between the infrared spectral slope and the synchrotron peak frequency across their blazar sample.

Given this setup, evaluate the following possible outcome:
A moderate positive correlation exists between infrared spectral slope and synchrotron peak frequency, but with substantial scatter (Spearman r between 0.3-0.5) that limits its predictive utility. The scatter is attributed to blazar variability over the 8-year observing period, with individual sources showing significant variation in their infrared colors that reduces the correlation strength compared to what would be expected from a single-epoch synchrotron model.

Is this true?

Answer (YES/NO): NO